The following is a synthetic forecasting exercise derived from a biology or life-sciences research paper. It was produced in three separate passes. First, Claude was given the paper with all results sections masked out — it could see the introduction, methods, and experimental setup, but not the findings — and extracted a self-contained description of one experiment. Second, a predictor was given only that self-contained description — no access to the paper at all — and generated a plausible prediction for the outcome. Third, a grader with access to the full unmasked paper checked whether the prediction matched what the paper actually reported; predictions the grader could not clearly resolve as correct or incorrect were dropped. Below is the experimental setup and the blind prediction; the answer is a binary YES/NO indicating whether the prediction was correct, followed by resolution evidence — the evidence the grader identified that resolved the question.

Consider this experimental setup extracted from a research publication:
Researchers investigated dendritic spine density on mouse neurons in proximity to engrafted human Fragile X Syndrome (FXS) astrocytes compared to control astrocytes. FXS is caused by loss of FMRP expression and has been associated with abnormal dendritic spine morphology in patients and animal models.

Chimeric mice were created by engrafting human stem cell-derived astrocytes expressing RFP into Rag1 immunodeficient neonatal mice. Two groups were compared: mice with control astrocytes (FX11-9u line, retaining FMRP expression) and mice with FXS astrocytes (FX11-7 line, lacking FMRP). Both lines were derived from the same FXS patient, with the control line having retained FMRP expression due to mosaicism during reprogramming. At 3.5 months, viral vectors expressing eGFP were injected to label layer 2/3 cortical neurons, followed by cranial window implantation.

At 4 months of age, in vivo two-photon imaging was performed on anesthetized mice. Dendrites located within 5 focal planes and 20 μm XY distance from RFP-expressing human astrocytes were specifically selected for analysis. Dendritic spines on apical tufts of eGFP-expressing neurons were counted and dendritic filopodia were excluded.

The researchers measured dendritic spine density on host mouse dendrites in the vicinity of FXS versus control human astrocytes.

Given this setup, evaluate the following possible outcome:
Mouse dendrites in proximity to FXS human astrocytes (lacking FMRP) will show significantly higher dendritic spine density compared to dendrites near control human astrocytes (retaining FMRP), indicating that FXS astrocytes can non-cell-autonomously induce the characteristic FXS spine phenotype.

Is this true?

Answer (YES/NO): NO